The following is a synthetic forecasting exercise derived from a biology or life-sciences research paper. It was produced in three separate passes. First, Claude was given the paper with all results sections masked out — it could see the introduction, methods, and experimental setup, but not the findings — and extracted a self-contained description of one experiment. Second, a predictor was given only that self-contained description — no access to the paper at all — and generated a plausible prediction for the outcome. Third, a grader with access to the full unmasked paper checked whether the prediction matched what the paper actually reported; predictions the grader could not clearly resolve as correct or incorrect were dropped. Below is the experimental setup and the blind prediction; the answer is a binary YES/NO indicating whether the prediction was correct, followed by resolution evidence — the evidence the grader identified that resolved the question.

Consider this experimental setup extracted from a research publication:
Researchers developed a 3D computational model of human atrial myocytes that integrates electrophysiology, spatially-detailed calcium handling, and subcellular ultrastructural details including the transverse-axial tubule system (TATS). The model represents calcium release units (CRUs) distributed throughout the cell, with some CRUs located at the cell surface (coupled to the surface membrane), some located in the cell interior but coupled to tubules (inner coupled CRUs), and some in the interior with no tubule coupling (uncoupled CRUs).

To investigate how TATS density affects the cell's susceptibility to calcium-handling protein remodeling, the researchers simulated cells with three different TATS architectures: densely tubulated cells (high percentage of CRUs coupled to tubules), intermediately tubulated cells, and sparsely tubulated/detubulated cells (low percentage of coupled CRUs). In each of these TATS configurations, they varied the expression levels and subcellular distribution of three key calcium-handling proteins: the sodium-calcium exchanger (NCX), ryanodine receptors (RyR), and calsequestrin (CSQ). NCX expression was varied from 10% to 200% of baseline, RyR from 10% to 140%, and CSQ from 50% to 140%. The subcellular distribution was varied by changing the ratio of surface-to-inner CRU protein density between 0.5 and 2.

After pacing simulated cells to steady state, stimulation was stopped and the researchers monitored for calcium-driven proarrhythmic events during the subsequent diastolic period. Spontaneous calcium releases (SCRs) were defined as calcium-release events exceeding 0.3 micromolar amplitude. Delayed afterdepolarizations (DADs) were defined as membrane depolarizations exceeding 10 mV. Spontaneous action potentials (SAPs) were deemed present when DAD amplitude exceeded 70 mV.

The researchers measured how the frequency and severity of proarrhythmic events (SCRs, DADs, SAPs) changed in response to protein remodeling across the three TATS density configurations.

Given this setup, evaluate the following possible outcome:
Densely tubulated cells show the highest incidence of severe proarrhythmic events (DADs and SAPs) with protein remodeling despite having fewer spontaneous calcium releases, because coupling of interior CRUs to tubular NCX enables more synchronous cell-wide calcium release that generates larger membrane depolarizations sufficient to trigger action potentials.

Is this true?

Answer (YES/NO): NO